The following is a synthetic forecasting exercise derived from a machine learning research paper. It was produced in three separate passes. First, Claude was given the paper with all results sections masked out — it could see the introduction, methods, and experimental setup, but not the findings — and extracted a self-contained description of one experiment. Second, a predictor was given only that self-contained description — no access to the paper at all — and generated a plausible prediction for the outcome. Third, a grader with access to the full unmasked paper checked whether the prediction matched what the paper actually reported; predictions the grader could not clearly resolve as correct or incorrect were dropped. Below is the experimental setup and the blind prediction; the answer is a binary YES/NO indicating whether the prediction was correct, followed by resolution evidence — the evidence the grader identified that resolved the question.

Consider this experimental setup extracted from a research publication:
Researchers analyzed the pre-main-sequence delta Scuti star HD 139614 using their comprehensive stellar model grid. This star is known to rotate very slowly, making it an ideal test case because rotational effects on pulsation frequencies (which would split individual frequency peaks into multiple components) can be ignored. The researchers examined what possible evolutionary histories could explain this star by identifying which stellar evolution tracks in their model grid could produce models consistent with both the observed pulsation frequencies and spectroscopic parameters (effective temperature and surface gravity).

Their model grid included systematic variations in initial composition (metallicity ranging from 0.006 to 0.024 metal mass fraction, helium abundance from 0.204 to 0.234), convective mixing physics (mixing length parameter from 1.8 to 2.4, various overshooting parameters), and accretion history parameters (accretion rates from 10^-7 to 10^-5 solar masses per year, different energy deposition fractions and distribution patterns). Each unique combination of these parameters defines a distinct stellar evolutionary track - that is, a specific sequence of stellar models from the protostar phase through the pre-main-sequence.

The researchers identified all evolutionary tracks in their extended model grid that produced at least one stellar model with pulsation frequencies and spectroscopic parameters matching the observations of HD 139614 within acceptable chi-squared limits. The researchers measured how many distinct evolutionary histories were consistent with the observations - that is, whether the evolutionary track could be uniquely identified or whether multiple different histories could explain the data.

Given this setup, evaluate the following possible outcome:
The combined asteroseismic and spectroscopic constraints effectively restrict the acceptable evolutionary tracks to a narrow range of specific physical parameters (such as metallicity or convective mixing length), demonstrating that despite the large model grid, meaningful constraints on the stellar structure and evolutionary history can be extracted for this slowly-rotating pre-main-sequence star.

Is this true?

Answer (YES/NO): NO